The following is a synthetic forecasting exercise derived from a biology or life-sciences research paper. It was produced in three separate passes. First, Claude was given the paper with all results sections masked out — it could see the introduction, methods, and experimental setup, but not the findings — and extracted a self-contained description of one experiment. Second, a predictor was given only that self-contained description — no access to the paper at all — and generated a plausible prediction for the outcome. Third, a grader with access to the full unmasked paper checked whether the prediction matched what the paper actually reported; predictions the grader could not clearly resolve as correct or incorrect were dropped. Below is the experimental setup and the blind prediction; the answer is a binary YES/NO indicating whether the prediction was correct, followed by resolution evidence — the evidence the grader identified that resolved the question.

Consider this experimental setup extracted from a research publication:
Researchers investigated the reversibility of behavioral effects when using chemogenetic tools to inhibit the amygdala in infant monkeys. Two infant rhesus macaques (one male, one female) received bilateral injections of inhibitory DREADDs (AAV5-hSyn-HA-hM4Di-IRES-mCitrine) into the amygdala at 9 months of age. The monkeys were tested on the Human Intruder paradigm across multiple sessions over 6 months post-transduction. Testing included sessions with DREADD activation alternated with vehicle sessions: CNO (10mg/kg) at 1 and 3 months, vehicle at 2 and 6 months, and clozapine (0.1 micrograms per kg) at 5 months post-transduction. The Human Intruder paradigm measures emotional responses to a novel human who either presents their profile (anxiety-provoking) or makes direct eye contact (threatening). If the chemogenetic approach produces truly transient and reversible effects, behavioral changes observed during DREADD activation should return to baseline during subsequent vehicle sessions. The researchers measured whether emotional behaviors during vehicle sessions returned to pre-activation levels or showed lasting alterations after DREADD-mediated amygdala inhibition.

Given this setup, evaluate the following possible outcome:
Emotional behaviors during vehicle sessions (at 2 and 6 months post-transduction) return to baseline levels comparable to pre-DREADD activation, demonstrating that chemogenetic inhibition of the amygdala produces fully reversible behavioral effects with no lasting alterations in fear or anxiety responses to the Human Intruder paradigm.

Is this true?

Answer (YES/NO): YES